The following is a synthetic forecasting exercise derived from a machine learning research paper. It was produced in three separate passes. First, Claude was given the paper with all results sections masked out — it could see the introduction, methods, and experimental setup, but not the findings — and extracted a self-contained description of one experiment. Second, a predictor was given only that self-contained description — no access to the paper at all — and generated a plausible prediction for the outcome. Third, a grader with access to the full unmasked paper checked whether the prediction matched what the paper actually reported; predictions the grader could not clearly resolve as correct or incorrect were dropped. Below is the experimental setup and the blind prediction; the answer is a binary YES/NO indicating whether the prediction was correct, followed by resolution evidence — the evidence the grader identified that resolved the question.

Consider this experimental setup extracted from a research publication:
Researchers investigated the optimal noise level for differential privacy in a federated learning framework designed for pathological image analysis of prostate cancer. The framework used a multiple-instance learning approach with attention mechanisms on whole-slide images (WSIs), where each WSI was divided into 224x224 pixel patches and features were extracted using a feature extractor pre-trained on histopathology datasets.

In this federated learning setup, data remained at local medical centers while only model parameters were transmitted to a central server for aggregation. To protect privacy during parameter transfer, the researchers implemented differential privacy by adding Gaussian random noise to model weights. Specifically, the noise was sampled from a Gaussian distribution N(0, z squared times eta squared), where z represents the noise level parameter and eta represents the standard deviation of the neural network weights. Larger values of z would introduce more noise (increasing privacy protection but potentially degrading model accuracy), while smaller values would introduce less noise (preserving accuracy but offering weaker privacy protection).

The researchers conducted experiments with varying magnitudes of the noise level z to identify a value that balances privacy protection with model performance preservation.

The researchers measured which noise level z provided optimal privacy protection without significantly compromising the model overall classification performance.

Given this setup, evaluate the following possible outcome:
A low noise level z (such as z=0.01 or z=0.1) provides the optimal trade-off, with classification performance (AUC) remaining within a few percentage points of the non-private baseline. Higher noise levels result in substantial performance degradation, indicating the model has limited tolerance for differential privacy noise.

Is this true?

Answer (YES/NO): NO